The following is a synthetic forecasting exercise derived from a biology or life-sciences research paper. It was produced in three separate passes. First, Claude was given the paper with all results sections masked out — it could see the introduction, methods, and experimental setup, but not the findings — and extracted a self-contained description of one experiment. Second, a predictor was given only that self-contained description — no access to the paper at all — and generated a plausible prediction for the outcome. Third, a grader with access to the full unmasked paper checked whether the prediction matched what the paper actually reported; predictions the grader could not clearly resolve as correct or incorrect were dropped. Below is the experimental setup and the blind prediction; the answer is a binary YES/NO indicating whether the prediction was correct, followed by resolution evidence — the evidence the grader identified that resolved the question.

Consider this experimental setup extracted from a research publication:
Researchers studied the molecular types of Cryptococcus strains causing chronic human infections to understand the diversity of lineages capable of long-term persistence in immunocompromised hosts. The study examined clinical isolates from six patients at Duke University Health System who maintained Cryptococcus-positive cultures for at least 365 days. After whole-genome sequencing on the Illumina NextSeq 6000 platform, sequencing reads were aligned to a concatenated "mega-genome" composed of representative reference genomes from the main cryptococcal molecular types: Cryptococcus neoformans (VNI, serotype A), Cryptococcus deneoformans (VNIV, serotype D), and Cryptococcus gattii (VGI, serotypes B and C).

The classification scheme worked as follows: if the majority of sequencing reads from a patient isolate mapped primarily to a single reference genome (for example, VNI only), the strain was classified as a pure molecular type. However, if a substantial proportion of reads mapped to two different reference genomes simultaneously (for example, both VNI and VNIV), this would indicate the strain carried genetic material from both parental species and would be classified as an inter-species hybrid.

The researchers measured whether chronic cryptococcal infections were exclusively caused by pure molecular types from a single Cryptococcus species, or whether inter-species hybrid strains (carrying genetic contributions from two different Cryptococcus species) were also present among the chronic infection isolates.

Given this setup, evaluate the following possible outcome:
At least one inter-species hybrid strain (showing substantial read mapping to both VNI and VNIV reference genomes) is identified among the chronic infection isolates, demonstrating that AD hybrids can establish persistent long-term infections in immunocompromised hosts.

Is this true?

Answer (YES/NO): YES